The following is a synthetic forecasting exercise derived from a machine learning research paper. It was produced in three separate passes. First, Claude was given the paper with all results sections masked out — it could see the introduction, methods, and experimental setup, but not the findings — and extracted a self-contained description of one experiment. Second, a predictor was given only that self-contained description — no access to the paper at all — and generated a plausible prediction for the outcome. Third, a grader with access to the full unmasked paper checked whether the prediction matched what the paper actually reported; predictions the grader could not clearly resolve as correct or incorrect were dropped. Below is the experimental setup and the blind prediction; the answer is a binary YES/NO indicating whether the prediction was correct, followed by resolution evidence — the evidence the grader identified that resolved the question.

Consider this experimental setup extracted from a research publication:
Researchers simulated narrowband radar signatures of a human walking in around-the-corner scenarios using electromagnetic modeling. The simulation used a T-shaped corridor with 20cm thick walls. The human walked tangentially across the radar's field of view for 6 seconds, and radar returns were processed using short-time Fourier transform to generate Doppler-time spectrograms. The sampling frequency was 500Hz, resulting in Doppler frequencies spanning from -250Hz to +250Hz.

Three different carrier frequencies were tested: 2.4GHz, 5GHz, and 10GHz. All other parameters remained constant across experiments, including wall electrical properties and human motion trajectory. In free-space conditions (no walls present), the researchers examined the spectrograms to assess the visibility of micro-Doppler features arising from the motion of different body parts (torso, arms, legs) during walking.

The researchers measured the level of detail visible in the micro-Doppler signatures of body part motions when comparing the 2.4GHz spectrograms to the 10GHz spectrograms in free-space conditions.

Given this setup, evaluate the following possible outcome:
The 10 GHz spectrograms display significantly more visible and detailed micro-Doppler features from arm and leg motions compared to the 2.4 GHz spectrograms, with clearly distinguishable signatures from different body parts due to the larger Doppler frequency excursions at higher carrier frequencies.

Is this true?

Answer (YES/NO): YES